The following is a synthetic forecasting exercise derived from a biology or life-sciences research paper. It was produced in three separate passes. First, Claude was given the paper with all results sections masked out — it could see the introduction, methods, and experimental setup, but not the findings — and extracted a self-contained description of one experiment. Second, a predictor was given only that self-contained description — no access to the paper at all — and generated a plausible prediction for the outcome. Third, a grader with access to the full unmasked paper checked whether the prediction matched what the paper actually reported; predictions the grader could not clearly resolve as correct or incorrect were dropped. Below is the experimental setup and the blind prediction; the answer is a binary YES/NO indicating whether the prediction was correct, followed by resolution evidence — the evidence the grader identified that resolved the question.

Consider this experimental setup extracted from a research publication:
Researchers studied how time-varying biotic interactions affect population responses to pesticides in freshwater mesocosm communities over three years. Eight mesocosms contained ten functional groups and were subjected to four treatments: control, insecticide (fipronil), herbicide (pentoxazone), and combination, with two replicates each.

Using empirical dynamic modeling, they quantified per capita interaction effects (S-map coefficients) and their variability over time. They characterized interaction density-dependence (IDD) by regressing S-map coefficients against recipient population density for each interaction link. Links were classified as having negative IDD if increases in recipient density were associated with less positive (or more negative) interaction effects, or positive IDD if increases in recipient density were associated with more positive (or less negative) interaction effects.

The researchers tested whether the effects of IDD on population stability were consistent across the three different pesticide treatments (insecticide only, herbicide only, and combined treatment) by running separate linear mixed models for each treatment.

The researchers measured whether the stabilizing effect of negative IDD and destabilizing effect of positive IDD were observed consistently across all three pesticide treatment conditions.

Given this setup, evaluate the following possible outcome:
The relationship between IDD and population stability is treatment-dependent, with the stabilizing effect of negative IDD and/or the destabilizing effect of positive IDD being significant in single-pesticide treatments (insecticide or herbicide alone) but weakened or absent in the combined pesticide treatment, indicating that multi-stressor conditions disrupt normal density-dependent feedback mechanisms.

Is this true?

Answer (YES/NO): NO